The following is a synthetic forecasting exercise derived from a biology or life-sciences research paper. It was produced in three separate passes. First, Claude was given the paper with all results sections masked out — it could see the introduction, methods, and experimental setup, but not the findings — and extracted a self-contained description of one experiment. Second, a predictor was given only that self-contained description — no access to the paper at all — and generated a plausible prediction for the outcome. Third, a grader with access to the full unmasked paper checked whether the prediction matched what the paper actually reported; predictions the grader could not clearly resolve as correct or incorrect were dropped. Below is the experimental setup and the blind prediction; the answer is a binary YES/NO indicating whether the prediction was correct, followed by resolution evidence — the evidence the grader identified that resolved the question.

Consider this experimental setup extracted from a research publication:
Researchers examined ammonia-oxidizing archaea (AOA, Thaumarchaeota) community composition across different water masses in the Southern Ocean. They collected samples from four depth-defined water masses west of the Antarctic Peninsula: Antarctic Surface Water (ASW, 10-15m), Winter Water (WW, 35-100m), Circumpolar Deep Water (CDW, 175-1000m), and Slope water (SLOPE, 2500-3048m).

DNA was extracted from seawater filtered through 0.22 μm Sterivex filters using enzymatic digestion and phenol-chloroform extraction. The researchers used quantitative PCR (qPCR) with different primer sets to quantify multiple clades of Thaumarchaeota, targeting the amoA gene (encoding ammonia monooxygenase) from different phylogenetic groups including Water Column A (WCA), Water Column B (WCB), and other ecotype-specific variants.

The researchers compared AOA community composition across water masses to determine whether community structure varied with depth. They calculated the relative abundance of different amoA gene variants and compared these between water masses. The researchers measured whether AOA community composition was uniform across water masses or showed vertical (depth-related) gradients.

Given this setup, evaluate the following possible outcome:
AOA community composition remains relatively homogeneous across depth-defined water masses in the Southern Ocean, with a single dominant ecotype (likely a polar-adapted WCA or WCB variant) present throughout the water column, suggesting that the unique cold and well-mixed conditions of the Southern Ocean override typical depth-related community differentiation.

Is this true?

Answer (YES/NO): NO